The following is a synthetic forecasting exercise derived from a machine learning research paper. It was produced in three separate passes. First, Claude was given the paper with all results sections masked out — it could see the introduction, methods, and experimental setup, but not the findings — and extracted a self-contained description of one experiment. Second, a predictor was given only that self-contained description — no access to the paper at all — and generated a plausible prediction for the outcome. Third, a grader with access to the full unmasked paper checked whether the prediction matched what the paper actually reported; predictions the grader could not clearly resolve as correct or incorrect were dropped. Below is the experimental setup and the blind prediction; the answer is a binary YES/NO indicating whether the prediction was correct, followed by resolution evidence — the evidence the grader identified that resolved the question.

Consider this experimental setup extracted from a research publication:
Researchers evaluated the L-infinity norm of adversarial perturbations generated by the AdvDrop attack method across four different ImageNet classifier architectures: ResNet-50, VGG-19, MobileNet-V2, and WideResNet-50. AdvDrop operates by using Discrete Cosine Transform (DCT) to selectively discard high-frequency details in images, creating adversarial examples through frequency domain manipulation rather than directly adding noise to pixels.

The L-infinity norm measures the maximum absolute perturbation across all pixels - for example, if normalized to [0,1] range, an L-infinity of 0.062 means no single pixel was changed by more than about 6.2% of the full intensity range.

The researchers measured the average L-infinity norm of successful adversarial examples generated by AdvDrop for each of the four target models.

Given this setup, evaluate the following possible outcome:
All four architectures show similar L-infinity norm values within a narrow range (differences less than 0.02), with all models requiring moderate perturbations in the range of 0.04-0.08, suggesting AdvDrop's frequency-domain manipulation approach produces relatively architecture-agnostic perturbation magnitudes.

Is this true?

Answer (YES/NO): YES